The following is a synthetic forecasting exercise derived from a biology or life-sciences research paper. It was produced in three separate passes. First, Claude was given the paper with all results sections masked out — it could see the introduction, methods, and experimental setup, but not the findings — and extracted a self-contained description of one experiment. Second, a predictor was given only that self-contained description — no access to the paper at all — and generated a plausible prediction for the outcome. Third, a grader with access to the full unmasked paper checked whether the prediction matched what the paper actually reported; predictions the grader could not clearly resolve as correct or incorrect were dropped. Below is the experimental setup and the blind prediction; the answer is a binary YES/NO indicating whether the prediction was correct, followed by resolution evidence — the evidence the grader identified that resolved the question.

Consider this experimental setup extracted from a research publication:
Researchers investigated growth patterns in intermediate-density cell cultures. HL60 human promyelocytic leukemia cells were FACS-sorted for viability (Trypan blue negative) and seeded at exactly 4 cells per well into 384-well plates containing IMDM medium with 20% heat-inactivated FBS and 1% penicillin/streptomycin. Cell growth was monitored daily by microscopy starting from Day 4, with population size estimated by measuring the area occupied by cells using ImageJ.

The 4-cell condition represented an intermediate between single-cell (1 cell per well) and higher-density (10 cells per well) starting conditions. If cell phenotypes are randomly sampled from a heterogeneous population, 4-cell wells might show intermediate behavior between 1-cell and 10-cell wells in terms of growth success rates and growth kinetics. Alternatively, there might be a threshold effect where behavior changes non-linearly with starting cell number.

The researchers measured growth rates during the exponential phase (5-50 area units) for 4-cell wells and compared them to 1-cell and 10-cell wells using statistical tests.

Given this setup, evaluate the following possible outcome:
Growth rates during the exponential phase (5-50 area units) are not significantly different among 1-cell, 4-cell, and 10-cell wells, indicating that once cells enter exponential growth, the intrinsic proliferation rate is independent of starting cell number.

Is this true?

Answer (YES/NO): NO